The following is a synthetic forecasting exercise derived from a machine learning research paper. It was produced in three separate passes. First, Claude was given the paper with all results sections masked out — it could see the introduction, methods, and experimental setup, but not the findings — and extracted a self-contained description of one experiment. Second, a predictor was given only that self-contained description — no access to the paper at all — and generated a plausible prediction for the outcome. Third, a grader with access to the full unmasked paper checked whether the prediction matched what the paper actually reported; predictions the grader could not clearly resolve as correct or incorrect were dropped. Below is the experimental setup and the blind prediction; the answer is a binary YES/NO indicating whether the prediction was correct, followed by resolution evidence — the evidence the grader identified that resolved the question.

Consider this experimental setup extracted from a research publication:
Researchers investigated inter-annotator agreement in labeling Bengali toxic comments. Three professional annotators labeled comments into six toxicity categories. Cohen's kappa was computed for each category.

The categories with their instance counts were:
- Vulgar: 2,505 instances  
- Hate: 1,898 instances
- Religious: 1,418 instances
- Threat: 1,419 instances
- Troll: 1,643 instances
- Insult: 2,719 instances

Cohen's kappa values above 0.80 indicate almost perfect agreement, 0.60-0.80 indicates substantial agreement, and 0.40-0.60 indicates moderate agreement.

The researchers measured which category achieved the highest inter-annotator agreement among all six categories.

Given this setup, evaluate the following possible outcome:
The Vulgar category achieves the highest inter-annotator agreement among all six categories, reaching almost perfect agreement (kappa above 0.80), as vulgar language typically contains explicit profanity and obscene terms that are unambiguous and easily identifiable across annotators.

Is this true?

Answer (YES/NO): YES